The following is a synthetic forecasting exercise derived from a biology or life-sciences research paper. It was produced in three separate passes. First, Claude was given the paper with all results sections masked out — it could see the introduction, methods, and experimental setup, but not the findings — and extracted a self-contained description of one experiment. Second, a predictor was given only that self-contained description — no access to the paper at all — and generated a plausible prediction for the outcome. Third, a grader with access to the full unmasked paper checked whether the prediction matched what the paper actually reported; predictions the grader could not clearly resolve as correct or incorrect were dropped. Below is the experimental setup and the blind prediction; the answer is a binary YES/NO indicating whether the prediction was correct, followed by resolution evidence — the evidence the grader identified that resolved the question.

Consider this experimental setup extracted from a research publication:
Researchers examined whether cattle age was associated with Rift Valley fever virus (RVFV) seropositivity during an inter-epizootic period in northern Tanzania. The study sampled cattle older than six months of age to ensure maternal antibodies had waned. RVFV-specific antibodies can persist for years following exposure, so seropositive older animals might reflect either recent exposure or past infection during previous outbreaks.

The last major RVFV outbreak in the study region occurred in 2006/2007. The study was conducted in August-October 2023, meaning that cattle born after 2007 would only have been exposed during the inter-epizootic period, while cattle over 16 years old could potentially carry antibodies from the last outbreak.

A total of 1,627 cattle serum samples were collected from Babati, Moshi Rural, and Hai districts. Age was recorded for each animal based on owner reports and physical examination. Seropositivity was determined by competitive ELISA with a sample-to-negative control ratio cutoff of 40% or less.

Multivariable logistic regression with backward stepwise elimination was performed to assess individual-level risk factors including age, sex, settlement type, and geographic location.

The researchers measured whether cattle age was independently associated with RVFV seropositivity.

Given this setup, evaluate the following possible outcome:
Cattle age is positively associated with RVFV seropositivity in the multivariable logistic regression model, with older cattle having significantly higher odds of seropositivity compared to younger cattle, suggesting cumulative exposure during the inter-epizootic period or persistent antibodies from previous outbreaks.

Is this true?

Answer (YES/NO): YES